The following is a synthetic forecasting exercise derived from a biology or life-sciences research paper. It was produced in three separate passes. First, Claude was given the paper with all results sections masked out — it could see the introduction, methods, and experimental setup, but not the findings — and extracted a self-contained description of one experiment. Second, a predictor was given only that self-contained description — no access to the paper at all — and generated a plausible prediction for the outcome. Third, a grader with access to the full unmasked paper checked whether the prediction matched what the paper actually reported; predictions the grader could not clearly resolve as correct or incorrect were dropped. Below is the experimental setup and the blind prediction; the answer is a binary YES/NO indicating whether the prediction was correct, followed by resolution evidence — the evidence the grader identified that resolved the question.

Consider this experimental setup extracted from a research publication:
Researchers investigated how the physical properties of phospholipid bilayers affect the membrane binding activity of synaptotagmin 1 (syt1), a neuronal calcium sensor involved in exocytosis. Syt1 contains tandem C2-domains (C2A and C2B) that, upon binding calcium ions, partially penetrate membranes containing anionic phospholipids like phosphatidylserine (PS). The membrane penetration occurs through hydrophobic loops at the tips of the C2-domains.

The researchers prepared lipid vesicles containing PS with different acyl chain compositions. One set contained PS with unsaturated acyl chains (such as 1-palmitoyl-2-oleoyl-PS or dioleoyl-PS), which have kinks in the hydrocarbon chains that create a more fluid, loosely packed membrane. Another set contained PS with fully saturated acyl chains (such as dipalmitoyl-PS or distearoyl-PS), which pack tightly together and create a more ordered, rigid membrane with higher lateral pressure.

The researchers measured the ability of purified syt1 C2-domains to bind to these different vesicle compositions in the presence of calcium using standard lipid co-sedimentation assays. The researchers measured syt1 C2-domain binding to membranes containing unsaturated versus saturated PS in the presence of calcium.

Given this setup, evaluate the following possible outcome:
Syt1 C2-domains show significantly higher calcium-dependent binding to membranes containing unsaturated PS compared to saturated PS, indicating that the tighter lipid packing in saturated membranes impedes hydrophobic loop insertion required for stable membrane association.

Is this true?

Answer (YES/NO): YES